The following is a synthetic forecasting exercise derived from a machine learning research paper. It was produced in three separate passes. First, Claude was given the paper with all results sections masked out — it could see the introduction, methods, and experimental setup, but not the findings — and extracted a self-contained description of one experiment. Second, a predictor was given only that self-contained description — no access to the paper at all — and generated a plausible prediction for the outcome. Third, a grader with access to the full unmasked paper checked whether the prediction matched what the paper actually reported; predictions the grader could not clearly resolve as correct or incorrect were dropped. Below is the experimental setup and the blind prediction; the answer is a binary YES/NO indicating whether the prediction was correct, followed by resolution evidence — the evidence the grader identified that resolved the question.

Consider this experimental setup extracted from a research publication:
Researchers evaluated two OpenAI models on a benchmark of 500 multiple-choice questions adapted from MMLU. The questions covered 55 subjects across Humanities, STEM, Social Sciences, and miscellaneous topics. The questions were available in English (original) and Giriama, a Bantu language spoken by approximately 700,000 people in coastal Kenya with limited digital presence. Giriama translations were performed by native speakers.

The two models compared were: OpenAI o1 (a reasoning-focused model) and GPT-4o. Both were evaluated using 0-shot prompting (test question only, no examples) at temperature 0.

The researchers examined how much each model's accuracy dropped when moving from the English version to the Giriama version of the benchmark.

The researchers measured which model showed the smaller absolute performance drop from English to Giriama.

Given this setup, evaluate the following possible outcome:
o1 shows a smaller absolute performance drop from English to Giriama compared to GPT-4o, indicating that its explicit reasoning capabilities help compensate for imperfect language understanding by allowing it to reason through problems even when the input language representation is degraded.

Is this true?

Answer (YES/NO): YES